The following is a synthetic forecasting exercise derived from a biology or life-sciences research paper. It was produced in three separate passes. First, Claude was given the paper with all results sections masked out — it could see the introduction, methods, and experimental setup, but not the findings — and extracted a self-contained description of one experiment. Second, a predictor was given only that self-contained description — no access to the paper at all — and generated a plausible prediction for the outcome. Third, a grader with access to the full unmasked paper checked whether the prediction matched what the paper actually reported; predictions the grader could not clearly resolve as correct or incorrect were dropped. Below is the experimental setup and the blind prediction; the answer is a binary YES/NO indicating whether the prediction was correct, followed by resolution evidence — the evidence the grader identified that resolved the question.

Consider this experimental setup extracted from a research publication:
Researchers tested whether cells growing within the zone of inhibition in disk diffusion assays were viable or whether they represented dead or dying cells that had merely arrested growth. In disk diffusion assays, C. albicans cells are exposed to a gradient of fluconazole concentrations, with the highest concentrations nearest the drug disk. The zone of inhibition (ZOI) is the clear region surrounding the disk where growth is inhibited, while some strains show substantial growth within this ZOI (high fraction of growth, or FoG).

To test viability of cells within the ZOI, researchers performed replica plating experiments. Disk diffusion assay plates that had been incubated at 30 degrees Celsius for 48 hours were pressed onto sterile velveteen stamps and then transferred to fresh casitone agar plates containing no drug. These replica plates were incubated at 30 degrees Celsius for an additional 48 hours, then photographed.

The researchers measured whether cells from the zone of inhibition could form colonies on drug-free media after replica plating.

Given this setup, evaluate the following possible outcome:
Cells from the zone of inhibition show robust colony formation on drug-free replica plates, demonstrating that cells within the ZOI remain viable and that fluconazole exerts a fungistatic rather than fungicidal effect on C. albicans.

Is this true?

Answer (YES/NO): YES